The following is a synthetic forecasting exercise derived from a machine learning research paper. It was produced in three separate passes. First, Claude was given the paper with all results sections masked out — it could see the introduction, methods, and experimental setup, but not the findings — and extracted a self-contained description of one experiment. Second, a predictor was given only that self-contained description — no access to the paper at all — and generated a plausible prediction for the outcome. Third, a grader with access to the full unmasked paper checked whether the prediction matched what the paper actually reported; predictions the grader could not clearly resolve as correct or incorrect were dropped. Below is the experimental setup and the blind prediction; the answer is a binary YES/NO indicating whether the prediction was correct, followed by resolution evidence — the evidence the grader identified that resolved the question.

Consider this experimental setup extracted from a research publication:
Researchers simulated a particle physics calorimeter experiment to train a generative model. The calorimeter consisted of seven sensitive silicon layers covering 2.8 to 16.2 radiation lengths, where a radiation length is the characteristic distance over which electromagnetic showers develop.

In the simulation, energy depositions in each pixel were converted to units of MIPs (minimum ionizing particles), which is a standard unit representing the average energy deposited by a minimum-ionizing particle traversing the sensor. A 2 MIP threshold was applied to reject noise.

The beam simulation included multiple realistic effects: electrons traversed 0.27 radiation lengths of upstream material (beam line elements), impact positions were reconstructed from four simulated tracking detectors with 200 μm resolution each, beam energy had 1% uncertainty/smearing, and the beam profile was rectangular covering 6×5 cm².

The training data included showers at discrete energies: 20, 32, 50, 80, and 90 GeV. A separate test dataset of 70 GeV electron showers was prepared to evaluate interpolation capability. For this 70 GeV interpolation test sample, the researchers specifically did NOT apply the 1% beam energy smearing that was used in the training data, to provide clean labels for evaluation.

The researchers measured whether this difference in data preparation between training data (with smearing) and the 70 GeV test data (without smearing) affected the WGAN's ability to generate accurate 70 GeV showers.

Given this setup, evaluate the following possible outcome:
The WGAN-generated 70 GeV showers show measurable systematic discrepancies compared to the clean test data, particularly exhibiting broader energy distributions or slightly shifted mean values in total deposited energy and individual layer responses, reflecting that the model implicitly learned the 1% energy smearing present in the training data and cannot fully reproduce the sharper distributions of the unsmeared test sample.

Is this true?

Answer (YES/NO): NO